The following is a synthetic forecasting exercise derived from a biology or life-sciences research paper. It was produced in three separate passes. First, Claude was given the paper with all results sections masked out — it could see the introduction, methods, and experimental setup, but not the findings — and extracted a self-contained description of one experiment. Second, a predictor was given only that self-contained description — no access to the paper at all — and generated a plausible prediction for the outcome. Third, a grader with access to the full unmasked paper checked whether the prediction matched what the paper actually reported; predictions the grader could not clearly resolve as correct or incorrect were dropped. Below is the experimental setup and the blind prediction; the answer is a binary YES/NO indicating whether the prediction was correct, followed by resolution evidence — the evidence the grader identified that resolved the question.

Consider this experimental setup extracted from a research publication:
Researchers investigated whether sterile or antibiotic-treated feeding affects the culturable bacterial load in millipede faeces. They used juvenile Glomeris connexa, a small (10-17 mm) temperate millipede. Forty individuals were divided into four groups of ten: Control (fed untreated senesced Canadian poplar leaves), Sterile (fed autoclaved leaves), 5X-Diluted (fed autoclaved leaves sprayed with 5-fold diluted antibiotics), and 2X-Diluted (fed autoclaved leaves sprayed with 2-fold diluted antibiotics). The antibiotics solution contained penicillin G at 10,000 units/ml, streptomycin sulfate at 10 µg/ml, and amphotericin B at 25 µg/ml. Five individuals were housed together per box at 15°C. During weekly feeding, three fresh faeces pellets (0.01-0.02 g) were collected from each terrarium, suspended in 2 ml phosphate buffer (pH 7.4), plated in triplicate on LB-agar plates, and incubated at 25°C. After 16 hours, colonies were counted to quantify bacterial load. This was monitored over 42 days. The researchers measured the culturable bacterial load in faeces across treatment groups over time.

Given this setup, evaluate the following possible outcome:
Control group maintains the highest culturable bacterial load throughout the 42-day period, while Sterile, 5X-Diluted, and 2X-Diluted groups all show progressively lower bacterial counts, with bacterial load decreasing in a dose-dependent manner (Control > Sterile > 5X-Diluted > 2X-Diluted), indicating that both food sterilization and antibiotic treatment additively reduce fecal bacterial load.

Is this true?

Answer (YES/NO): NO